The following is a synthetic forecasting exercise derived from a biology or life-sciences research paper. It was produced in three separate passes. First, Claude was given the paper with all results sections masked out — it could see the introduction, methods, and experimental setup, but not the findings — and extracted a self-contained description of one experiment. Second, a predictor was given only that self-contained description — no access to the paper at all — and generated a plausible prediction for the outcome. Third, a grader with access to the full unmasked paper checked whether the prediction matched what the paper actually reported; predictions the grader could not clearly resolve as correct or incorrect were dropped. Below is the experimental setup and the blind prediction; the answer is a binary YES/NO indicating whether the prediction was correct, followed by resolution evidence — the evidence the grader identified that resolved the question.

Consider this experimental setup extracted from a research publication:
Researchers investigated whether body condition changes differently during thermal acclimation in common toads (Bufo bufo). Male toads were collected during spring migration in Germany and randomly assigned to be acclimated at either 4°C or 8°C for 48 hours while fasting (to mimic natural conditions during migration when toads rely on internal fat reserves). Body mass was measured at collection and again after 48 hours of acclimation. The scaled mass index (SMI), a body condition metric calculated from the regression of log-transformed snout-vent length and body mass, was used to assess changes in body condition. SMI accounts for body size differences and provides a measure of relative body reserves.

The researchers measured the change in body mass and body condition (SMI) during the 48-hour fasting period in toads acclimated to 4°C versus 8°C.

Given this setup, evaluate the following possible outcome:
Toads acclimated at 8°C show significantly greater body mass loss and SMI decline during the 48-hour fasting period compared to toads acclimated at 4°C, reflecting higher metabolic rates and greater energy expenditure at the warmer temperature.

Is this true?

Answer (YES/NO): YES